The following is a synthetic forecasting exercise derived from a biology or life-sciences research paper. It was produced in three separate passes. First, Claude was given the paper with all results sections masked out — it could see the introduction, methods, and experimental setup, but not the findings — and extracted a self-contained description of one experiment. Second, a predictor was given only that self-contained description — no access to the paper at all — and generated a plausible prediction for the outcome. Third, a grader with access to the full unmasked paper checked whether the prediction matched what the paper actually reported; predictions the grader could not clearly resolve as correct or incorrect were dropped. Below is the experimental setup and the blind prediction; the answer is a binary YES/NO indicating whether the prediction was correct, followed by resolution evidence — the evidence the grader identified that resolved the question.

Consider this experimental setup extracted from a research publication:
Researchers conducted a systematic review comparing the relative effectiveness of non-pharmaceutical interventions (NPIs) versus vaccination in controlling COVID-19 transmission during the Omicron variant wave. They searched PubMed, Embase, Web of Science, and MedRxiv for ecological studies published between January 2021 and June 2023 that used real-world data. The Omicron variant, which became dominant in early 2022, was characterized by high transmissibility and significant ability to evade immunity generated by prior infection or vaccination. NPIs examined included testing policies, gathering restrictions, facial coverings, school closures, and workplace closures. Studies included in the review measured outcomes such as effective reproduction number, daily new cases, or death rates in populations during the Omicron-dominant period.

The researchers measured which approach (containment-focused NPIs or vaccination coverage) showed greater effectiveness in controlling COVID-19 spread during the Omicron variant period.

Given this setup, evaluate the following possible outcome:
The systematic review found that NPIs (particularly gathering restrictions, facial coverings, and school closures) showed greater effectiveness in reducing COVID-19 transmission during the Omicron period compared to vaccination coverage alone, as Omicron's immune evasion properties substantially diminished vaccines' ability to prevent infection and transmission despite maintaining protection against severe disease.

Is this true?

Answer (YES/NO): NO